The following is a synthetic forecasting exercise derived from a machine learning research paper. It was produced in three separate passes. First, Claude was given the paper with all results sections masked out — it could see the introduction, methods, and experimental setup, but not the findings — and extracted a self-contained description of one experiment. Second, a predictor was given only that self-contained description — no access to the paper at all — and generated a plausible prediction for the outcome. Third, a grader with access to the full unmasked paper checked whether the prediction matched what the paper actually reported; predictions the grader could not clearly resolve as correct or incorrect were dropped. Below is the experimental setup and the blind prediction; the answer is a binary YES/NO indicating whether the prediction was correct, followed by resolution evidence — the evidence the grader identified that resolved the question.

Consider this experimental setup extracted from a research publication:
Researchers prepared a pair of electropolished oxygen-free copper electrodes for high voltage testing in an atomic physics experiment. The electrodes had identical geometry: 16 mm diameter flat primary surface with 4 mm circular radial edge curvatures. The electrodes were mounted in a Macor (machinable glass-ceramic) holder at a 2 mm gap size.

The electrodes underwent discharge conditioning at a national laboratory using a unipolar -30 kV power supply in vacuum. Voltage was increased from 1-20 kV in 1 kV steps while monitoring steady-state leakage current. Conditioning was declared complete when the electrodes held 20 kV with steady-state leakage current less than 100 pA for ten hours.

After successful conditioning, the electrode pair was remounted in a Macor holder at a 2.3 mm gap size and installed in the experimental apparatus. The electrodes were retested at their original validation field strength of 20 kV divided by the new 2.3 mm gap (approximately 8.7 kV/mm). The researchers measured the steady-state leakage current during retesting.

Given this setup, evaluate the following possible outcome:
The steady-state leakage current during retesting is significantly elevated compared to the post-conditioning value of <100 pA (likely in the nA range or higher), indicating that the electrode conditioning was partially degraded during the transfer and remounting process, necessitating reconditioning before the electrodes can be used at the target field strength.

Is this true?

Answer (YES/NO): NO